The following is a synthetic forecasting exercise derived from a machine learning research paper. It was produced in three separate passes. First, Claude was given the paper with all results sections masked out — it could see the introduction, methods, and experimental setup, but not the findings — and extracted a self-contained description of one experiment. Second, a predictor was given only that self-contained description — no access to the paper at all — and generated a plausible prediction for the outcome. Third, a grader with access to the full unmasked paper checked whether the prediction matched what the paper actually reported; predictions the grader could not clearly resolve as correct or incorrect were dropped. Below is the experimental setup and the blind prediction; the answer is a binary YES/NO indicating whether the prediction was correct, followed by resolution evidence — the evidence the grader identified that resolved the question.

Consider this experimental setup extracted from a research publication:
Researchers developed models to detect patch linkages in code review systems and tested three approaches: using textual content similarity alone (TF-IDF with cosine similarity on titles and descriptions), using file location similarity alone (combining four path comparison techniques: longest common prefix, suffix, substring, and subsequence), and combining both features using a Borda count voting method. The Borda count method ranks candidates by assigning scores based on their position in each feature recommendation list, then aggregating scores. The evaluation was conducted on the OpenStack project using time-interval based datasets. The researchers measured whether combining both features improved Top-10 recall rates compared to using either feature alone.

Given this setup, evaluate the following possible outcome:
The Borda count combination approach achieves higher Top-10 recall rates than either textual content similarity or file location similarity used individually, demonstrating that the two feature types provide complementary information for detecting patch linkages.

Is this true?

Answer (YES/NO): YES